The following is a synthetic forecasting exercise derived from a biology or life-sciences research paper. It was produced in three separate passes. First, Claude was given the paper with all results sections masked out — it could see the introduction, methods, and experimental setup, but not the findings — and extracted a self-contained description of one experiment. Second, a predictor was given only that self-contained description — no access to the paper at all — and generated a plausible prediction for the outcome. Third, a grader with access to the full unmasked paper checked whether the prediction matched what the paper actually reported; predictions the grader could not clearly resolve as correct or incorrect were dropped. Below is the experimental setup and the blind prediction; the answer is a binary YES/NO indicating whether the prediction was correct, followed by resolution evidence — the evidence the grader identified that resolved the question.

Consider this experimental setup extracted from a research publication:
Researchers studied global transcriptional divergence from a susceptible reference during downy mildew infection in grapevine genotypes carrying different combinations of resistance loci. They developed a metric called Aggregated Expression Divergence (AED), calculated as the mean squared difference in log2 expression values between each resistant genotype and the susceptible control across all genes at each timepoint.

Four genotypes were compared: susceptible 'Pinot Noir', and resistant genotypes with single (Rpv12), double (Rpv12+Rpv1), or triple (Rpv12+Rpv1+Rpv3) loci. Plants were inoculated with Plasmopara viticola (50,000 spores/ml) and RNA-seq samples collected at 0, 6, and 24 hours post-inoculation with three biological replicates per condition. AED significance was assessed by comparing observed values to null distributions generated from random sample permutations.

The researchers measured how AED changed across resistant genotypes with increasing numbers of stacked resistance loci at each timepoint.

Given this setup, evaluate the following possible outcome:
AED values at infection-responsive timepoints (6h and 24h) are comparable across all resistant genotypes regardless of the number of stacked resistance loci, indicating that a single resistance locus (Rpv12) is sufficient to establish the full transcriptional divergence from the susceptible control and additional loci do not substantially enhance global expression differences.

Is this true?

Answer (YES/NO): NO